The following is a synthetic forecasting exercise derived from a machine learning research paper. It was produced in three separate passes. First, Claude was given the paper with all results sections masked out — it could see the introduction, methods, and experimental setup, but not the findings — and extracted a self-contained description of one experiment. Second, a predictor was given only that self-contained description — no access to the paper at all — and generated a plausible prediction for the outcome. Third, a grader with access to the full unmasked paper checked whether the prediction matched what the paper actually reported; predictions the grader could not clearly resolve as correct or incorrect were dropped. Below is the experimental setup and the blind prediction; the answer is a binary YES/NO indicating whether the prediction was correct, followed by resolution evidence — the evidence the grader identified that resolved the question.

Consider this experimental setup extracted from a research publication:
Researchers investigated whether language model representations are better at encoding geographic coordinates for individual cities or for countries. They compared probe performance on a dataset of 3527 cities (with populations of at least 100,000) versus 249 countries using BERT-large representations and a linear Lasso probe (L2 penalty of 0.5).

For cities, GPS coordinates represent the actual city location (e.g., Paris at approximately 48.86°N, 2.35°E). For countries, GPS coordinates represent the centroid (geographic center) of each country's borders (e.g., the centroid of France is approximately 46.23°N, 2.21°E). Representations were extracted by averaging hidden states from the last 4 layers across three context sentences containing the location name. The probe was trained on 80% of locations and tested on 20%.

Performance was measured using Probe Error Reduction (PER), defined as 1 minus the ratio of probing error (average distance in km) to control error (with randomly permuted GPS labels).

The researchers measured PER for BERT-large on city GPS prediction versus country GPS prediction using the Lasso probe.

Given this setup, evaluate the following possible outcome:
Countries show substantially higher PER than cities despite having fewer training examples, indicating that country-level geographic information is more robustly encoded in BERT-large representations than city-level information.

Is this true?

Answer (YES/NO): NO